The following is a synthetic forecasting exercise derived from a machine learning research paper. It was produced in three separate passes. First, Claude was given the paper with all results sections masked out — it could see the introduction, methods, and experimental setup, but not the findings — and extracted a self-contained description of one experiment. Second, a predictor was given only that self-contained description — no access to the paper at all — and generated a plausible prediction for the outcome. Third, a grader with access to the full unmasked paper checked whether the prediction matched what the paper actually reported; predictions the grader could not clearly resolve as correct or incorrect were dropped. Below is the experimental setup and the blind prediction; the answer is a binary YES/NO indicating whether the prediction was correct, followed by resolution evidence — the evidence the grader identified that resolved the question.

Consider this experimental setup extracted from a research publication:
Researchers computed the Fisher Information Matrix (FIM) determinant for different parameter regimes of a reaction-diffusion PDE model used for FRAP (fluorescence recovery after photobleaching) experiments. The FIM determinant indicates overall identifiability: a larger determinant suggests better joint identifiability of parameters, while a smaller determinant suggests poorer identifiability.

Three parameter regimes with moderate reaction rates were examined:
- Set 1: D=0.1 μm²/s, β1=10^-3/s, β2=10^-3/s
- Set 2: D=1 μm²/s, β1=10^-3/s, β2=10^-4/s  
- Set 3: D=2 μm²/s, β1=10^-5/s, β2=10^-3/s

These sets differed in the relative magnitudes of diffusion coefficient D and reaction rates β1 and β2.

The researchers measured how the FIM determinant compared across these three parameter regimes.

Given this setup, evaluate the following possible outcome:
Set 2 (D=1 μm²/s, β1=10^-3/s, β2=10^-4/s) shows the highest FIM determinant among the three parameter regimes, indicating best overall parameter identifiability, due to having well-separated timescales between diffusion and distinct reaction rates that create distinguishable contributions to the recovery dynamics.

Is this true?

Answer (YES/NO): NO